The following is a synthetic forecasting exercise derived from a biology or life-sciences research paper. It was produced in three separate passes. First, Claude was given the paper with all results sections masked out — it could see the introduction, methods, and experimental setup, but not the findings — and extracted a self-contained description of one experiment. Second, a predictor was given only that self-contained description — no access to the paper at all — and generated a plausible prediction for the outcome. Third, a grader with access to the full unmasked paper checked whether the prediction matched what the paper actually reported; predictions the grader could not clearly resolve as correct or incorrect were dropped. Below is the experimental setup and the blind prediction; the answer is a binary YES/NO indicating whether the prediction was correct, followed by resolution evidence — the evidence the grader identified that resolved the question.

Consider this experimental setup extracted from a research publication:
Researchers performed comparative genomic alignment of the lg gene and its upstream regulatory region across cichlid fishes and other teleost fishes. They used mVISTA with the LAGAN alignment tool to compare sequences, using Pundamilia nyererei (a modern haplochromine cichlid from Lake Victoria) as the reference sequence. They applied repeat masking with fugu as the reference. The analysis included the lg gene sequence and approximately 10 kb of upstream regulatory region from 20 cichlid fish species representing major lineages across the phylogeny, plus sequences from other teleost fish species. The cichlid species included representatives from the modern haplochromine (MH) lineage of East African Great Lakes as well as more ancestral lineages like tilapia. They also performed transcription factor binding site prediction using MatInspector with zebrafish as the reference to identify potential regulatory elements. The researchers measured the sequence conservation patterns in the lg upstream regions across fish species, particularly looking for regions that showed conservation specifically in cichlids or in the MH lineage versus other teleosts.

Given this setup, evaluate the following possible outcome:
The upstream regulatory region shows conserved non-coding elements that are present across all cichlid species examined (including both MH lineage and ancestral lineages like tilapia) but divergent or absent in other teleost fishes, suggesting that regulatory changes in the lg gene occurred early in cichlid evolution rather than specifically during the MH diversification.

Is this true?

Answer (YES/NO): NO